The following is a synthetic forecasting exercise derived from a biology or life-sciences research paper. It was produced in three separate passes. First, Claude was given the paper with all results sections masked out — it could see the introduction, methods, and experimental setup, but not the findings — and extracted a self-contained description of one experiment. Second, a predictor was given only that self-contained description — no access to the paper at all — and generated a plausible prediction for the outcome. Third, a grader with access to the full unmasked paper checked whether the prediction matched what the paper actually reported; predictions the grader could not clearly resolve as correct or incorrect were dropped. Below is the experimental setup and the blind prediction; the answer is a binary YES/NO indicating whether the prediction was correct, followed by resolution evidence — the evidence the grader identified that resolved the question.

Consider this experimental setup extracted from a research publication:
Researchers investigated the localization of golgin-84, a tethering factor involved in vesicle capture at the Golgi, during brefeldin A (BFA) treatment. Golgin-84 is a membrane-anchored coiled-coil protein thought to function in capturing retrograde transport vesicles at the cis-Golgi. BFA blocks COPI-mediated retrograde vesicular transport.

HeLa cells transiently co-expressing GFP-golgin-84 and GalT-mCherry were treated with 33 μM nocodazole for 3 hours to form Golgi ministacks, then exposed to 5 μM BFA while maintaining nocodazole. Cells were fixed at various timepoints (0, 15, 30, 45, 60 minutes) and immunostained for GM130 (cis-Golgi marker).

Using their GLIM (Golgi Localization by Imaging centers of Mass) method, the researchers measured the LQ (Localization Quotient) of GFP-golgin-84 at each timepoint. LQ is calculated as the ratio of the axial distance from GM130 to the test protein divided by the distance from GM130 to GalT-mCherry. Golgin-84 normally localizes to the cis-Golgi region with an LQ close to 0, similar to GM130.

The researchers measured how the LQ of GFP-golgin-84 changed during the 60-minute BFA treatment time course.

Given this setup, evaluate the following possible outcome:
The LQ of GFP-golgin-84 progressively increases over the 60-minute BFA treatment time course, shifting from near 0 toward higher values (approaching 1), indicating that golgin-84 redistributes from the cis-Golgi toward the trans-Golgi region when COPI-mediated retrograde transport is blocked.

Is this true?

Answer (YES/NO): NO